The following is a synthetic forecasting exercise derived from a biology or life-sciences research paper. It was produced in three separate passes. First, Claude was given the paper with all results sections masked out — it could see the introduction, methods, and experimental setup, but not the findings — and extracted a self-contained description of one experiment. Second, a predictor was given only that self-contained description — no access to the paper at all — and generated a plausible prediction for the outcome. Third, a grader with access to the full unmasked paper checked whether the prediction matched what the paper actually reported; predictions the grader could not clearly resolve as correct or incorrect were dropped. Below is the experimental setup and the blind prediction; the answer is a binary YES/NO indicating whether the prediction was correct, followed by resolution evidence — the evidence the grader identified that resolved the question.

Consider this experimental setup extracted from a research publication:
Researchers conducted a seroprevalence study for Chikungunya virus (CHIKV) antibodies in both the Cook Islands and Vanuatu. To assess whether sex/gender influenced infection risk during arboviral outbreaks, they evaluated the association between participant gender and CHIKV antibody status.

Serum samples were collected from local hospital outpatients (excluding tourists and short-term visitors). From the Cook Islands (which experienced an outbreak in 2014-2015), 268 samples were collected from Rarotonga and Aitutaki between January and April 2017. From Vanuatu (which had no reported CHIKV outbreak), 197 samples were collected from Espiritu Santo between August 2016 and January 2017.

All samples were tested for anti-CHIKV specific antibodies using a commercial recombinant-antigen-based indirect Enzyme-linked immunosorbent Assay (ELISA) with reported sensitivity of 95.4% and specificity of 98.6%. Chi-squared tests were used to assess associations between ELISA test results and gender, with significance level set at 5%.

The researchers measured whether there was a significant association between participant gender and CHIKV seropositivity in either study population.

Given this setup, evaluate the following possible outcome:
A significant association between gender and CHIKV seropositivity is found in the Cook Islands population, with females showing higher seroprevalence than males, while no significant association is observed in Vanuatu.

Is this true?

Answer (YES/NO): NO